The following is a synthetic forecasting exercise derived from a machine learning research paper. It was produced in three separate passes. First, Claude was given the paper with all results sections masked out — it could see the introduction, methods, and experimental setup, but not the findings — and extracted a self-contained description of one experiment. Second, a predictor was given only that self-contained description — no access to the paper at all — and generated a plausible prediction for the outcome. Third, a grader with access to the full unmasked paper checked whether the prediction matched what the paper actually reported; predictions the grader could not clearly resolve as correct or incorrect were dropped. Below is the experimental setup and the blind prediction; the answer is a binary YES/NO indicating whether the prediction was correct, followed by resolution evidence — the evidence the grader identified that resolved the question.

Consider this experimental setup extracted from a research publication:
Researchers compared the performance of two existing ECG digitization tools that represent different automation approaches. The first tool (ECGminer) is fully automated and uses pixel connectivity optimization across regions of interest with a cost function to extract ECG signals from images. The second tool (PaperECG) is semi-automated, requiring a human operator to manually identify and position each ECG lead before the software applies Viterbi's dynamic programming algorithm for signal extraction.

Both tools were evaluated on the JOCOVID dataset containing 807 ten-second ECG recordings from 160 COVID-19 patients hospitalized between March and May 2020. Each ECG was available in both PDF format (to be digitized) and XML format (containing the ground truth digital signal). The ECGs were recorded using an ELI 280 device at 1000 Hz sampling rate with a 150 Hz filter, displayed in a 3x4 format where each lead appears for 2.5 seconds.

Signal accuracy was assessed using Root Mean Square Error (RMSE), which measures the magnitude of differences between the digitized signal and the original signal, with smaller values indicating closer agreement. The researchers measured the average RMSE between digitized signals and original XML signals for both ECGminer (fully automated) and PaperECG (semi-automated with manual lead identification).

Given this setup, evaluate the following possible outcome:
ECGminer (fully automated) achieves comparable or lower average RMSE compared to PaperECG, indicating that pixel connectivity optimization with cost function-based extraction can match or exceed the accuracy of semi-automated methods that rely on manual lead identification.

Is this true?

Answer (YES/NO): NO